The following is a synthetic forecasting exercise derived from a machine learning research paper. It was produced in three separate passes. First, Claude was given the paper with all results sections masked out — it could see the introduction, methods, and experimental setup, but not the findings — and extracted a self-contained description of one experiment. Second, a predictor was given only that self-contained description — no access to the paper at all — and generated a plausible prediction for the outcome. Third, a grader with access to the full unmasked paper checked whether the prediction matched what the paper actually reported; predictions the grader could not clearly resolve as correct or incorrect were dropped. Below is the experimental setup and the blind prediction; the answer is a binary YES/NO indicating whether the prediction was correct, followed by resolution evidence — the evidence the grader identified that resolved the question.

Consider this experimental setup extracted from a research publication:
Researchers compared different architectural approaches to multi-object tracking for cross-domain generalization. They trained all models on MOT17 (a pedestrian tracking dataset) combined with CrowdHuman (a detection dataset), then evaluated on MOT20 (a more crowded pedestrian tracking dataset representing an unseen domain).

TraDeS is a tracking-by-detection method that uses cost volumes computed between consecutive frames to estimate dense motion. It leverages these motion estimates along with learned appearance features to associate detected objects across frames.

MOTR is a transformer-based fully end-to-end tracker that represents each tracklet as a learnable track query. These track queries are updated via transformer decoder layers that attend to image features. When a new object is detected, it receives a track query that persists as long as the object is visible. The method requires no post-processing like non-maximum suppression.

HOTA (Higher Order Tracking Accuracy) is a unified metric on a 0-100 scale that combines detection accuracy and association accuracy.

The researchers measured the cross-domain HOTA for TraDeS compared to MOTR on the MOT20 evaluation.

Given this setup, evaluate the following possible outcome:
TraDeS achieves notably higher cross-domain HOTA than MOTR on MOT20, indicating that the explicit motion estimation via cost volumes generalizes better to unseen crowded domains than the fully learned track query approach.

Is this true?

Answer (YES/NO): NO